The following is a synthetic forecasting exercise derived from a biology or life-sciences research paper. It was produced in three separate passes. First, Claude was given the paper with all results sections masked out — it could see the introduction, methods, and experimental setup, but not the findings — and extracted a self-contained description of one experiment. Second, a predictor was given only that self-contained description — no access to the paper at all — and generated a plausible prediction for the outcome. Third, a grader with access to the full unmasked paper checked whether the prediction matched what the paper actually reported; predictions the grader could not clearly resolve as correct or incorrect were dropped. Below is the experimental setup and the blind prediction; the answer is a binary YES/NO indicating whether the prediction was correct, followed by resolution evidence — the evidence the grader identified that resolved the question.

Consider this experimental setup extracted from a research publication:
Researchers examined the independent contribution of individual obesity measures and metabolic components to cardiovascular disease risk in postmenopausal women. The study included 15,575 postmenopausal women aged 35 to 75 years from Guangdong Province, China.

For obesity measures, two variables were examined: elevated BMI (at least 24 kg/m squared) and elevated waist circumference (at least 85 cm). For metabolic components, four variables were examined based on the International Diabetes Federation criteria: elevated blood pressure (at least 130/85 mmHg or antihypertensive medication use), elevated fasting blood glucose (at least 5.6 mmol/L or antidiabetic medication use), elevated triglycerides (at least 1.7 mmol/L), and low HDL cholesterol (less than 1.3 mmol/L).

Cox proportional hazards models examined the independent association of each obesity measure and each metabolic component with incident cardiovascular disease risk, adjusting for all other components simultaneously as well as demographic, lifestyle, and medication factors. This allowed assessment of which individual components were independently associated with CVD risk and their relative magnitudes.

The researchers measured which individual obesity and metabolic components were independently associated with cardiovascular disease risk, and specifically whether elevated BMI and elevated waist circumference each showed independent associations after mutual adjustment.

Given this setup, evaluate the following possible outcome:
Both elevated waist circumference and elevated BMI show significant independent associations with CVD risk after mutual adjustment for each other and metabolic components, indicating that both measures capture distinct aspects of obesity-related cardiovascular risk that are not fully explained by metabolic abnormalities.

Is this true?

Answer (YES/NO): NO